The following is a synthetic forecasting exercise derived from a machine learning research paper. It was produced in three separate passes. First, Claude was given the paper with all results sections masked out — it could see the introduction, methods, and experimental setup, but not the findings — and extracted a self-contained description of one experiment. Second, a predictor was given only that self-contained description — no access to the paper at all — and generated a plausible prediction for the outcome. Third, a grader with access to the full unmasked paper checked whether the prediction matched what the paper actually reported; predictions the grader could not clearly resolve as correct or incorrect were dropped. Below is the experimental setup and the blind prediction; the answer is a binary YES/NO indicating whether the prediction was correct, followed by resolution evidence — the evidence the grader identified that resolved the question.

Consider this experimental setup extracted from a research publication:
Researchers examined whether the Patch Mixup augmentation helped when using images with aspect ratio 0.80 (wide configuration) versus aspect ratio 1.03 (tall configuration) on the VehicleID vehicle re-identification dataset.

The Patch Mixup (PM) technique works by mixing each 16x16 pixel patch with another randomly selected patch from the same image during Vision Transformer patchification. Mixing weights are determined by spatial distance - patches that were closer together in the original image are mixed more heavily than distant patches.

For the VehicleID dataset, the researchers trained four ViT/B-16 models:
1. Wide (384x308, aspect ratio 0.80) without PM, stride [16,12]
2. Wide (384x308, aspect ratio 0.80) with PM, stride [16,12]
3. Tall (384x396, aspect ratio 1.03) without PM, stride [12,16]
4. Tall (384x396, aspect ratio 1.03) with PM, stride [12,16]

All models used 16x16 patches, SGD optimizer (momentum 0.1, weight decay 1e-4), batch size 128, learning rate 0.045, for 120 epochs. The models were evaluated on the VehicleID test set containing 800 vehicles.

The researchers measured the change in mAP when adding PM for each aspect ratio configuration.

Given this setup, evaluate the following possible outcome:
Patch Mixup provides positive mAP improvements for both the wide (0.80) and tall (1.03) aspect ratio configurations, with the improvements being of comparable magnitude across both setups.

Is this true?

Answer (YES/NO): NO